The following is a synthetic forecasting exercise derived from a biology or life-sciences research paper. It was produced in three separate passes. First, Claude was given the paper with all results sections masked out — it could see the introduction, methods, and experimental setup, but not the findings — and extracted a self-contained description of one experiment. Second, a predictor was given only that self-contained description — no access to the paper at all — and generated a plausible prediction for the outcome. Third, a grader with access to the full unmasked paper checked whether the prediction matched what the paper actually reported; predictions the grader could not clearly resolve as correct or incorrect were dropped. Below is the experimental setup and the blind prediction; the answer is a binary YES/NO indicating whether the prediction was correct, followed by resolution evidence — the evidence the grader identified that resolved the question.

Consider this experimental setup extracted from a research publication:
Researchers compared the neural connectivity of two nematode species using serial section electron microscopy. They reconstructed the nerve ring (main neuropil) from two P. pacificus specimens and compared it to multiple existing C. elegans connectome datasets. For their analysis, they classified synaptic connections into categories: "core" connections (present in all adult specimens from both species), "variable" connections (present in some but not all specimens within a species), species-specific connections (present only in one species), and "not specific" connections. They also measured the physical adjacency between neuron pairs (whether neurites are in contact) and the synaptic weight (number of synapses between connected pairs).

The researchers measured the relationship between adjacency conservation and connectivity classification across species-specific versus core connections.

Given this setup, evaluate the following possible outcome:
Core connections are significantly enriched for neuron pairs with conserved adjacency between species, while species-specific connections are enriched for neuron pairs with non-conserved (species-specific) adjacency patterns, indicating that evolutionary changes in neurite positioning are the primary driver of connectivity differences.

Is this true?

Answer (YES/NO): YES